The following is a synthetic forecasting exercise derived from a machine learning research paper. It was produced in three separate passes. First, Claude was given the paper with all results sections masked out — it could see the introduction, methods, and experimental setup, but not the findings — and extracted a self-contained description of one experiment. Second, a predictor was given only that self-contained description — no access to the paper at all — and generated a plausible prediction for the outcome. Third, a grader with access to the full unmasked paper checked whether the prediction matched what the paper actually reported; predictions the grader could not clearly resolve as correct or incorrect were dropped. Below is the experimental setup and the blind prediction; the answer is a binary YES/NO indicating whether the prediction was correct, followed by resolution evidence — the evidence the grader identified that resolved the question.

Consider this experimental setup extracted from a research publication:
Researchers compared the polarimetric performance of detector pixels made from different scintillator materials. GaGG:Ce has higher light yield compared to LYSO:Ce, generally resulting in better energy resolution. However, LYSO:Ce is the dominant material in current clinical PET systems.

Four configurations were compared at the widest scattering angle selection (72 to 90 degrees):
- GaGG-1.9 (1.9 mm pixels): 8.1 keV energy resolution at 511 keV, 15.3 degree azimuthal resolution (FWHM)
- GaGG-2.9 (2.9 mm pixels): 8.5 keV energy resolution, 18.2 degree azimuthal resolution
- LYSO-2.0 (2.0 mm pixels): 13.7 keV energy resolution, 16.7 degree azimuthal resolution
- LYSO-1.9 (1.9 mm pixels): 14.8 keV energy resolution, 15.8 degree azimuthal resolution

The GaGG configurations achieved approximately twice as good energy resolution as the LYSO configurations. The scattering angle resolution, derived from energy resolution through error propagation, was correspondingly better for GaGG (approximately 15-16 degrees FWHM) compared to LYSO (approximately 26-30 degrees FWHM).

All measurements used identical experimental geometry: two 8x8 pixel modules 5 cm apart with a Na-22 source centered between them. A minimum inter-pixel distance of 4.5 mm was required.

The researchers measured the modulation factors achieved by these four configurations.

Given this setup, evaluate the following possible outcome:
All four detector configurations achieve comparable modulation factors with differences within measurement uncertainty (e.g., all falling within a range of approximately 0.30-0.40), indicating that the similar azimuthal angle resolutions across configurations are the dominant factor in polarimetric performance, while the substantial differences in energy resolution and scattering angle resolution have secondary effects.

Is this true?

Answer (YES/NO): NO